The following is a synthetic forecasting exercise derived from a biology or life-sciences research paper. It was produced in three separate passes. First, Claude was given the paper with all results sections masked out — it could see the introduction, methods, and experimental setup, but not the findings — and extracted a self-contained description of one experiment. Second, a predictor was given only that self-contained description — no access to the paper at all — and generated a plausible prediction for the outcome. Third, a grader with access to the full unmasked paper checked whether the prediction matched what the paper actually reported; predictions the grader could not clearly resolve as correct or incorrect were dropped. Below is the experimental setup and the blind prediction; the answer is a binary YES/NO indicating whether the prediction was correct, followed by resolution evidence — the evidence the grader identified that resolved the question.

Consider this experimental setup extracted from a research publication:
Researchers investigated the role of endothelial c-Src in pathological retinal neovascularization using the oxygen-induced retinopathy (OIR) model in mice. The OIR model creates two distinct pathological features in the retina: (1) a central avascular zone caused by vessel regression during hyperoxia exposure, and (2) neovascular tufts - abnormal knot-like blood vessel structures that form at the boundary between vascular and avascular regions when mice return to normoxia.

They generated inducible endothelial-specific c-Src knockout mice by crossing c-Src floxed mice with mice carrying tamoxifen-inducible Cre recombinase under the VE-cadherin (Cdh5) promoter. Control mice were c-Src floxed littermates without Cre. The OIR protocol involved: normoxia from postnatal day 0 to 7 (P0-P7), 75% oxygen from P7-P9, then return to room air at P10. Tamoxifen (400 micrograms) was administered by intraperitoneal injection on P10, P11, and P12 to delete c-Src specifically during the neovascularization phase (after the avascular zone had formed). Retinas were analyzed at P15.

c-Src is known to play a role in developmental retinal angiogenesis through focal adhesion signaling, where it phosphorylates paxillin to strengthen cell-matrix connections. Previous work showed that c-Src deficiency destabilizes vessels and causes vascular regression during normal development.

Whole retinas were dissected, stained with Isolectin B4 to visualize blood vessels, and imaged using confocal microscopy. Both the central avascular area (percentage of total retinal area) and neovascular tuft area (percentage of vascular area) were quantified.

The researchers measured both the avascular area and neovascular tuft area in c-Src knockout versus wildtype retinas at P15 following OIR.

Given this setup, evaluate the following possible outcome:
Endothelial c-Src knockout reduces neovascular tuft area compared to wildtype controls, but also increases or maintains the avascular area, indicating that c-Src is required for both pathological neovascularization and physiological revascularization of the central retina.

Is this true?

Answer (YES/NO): NO